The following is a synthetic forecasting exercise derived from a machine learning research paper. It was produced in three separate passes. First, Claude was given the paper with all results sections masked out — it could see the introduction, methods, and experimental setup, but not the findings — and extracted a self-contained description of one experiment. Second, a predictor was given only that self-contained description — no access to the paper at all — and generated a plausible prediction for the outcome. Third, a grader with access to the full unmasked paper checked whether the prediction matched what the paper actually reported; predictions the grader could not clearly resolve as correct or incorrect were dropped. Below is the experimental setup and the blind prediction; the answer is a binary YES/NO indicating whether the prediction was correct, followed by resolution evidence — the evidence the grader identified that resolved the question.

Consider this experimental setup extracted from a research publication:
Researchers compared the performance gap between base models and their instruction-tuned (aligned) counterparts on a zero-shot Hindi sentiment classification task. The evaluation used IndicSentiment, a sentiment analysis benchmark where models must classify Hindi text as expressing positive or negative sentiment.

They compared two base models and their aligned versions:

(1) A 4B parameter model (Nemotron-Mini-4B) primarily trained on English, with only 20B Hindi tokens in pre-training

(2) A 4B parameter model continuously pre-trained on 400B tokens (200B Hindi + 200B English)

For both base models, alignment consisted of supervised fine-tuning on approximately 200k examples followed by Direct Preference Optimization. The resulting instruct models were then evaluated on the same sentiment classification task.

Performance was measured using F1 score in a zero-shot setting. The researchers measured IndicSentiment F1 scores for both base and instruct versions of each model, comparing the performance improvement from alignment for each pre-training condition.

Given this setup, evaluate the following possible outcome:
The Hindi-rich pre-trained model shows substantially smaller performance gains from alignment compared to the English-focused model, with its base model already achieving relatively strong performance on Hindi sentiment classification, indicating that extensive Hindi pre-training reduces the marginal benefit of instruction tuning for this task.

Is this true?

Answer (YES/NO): YES